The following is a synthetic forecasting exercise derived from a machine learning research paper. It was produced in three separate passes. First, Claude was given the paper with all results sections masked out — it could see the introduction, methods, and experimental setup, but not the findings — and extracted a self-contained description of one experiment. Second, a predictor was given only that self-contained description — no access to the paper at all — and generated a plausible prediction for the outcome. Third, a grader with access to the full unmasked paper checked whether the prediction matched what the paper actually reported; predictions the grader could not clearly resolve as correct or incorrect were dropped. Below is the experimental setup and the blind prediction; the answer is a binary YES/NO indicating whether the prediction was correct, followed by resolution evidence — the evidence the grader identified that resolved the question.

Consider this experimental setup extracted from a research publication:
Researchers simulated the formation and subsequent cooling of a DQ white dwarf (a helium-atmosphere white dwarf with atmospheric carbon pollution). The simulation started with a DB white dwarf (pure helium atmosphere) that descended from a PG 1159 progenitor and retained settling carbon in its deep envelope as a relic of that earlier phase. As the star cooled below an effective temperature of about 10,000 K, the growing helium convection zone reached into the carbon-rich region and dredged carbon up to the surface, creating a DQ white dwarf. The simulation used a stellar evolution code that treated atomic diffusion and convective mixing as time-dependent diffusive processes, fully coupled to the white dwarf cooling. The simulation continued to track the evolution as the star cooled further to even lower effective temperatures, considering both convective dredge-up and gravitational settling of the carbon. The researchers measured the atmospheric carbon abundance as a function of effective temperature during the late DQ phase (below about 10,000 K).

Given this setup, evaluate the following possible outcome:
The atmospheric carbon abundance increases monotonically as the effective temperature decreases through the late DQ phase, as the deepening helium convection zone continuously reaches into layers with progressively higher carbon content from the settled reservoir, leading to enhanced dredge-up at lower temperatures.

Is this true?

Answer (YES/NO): NO